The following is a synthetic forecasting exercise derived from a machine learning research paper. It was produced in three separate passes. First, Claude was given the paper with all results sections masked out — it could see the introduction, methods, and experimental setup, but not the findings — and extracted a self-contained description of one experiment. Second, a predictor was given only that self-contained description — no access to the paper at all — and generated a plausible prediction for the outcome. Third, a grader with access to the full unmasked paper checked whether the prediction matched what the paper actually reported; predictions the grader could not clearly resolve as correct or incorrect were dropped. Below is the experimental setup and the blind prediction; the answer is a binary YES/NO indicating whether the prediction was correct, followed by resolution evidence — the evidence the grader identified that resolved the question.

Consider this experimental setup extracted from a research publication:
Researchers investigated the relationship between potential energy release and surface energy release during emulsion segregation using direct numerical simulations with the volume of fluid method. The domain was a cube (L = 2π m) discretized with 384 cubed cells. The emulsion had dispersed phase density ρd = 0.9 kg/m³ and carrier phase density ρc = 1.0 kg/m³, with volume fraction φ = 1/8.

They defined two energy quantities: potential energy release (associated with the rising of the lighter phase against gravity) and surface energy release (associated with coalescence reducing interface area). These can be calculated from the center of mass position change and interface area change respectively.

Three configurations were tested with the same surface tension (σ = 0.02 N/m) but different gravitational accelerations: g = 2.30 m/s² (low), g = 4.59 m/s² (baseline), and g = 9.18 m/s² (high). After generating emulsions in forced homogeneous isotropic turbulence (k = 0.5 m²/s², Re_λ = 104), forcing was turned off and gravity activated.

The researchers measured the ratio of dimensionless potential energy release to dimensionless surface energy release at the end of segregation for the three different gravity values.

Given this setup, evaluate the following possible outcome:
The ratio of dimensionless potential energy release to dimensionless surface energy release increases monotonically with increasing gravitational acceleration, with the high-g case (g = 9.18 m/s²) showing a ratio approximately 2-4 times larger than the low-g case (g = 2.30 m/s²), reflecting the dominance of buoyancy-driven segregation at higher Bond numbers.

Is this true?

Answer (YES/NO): YES